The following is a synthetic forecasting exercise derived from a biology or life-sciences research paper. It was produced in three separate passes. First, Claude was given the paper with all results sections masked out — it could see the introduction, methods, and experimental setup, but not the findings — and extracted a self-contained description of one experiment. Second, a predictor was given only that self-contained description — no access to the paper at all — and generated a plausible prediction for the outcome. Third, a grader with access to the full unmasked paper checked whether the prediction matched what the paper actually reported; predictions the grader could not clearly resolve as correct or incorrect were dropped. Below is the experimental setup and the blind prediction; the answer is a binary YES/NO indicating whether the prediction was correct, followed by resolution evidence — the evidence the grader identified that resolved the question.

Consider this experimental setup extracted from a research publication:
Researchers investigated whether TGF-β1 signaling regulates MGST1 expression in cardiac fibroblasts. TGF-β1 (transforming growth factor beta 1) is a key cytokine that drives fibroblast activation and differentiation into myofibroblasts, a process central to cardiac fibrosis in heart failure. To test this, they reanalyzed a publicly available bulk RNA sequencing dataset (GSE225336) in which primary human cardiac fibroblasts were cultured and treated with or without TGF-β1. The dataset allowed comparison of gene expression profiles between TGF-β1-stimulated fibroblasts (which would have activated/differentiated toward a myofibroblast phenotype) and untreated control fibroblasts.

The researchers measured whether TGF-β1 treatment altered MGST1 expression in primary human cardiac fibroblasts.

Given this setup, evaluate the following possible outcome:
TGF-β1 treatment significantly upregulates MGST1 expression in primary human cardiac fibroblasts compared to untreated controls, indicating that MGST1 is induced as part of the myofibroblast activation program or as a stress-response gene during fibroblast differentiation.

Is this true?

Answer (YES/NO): NO